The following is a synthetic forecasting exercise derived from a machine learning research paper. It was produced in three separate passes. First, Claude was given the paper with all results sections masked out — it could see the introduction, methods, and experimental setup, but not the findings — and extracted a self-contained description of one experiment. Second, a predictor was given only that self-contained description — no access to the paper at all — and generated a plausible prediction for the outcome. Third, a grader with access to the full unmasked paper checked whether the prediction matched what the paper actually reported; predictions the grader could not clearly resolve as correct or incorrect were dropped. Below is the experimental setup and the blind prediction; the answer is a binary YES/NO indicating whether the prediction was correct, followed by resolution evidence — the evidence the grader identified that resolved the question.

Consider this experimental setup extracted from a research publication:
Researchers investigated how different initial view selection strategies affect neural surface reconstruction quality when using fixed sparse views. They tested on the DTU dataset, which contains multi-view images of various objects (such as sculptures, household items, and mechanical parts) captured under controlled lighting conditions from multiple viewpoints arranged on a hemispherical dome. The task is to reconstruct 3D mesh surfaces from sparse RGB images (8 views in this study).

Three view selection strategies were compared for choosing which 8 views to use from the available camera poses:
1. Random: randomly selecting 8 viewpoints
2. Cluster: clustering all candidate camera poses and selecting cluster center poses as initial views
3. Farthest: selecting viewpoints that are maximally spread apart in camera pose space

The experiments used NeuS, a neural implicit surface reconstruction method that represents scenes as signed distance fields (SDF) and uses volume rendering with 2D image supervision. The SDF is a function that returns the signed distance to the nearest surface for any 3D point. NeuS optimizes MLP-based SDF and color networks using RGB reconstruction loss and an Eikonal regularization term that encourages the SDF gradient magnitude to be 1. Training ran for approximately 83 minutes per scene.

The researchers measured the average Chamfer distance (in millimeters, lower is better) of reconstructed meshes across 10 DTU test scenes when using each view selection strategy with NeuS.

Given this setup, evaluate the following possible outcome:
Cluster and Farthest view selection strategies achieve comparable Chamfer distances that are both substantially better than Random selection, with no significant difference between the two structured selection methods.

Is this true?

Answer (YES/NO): NO